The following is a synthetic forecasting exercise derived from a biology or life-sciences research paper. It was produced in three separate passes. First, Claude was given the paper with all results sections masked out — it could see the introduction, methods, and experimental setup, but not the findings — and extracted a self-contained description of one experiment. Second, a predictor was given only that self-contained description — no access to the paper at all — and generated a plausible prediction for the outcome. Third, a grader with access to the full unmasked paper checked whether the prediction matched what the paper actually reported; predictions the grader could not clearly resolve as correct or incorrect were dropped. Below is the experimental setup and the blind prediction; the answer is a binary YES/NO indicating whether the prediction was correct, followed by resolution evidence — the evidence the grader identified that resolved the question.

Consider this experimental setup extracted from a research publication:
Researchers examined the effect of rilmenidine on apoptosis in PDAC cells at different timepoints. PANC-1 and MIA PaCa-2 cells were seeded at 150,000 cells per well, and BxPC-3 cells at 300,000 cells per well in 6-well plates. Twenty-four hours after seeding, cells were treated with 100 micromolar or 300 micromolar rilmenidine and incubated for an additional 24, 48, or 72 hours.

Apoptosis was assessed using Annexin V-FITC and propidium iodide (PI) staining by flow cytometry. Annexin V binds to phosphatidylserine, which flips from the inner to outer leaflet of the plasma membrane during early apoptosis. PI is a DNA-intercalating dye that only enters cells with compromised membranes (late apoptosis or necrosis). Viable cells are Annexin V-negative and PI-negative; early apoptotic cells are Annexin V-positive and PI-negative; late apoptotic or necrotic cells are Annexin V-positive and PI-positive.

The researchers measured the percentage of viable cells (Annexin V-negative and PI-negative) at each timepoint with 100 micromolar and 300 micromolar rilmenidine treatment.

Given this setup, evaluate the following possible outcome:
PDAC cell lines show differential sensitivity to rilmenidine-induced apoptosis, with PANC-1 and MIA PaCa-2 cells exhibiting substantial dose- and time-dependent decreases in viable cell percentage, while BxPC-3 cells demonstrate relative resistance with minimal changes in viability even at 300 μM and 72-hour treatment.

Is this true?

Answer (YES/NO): NO